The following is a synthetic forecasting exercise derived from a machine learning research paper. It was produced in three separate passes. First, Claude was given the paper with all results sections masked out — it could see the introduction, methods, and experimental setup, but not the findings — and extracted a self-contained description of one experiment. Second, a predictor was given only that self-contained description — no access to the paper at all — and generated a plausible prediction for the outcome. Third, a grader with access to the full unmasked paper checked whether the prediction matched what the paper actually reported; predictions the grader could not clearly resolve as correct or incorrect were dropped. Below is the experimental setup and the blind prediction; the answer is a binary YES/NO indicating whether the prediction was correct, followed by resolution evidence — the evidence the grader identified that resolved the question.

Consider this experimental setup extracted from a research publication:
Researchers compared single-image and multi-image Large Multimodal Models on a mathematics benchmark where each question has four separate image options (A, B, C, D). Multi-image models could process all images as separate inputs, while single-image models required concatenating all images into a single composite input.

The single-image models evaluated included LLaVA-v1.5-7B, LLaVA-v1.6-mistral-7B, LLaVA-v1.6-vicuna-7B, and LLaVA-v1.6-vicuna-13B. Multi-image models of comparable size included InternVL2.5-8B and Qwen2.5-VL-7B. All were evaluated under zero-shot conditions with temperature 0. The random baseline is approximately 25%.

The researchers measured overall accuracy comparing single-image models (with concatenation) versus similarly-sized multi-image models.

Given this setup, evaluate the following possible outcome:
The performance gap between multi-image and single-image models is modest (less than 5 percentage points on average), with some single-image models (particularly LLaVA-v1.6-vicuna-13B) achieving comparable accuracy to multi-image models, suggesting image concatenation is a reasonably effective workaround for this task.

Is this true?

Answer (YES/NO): NO